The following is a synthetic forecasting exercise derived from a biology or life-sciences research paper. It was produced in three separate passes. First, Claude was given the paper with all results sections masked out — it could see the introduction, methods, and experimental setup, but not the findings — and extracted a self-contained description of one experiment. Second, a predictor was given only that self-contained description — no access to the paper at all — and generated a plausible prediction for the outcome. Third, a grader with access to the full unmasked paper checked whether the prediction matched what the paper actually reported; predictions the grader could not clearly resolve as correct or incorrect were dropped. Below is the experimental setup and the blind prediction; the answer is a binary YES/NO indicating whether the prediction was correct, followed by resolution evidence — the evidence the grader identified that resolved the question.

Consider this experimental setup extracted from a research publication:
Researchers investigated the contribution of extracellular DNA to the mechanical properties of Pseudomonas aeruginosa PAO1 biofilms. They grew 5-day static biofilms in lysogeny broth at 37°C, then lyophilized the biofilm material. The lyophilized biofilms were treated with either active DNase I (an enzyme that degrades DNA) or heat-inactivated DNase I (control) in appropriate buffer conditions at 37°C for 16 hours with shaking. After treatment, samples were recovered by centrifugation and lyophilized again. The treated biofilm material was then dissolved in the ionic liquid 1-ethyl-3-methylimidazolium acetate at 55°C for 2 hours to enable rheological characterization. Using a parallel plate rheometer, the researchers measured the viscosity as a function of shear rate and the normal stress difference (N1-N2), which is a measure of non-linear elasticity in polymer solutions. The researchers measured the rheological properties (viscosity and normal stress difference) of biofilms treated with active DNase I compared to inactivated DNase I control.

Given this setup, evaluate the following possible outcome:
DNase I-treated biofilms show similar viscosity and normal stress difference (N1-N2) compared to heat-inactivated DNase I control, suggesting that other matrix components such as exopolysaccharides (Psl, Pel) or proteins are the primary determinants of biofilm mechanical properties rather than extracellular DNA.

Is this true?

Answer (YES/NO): NO